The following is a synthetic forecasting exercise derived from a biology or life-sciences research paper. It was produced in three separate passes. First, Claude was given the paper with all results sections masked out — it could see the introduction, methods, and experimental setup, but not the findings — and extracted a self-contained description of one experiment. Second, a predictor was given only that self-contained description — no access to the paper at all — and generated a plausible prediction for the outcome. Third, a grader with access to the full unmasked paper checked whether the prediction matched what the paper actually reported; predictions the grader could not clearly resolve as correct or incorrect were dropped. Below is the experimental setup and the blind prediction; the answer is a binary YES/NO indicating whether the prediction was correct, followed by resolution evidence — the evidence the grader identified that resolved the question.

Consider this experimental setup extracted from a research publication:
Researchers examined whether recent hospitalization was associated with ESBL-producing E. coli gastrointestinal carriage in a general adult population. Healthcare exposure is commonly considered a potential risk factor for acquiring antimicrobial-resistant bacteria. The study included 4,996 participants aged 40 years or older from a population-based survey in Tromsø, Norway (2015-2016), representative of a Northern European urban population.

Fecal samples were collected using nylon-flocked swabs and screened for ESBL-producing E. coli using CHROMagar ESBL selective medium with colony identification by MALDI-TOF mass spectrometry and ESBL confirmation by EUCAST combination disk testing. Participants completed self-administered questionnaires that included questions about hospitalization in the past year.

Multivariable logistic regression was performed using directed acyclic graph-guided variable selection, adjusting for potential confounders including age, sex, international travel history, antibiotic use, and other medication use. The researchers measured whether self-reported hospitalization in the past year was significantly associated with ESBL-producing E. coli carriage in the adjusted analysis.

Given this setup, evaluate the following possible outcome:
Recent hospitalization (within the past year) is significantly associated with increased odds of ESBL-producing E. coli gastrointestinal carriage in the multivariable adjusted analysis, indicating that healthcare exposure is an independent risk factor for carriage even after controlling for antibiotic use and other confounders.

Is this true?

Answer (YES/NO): NO